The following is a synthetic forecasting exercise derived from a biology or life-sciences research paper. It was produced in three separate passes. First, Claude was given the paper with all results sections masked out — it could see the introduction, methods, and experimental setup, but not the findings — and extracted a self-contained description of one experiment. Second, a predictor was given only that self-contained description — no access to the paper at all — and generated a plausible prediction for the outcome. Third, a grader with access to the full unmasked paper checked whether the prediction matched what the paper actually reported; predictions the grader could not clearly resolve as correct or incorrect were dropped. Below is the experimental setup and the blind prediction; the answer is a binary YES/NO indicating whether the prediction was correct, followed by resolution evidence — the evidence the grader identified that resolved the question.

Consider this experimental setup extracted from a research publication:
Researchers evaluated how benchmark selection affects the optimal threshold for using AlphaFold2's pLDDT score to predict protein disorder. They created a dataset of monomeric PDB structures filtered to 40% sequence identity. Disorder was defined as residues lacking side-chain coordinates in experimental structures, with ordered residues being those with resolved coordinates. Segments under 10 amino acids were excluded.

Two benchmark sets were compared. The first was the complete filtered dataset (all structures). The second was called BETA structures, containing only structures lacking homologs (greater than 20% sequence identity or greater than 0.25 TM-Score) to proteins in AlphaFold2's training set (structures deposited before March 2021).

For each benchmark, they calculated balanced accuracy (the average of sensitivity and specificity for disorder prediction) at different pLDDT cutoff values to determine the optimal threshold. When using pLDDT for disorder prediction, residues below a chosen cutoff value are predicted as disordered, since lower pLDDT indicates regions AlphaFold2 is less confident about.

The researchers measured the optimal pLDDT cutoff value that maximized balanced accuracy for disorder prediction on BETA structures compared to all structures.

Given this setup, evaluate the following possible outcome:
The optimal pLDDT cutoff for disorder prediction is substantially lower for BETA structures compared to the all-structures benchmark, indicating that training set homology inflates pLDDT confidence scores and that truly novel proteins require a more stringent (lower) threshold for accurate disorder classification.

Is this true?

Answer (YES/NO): YES